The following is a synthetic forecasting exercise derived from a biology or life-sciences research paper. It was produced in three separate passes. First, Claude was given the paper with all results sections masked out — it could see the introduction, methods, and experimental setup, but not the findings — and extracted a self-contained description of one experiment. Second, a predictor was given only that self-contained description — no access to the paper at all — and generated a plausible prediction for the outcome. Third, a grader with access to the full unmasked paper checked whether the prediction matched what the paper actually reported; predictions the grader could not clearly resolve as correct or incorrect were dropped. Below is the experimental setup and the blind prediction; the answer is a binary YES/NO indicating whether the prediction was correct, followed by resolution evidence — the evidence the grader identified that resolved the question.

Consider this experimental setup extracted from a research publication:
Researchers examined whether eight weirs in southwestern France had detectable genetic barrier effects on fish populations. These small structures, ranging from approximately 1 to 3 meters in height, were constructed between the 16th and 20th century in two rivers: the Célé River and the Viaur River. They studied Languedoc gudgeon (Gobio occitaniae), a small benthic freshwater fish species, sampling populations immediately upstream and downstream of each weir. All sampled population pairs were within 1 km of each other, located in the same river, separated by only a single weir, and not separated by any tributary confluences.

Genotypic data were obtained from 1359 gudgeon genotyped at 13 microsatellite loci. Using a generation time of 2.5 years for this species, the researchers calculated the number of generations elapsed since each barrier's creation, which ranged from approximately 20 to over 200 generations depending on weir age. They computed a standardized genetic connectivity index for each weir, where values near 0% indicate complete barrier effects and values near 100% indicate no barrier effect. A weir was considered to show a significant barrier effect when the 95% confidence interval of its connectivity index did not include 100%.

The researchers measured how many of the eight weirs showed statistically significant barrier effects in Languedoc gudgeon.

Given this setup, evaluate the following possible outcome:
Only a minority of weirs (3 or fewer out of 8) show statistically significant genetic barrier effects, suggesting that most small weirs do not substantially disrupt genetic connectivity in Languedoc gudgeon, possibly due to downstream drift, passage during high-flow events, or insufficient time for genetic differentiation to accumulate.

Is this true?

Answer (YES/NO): NO